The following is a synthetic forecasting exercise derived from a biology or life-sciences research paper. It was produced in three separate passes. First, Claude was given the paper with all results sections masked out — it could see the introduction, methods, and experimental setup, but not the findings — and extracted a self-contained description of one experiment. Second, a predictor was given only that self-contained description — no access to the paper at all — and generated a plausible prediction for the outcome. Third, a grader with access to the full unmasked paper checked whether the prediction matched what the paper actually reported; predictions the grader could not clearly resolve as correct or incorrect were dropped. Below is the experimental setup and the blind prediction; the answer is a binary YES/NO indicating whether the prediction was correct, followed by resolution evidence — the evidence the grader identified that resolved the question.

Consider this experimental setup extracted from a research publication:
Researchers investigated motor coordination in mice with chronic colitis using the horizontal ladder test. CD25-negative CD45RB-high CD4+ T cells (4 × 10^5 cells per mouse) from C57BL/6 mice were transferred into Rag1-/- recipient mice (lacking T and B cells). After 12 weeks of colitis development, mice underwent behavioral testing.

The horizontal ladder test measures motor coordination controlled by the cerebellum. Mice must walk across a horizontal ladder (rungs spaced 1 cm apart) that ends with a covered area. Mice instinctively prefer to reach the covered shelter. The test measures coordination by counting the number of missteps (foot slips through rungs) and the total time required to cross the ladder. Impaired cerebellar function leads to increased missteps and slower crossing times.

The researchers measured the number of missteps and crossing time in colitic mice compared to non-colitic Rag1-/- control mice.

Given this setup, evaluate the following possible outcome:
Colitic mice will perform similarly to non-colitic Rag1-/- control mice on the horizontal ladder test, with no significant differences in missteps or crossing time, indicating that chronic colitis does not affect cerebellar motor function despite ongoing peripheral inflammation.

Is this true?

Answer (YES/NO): YES